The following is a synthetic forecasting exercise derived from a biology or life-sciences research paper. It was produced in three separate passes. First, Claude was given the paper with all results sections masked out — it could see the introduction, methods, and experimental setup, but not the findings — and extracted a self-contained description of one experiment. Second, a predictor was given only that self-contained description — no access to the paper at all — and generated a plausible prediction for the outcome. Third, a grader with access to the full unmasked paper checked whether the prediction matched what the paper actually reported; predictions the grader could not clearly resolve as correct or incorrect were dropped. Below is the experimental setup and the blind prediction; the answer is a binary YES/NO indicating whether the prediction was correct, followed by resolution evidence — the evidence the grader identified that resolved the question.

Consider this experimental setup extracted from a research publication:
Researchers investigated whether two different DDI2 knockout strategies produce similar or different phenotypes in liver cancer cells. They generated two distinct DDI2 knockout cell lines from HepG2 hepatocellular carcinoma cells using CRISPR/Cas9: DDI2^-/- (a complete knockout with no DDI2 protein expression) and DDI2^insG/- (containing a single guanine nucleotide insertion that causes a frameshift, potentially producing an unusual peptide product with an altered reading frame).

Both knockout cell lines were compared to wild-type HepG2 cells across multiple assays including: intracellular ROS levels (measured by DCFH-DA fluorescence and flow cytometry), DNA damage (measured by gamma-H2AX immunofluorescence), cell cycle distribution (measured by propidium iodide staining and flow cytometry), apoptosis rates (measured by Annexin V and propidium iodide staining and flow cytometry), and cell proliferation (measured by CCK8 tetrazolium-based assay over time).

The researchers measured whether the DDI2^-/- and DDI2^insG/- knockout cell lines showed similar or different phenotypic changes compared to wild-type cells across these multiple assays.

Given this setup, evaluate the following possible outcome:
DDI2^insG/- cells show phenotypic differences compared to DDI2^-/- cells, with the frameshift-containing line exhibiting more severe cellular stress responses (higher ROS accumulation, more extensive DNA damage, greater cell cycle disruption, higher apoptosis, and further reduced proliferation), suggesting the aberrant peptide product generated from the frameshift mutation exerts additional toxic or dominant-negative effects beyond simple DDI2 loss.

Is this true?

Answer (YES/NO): NO